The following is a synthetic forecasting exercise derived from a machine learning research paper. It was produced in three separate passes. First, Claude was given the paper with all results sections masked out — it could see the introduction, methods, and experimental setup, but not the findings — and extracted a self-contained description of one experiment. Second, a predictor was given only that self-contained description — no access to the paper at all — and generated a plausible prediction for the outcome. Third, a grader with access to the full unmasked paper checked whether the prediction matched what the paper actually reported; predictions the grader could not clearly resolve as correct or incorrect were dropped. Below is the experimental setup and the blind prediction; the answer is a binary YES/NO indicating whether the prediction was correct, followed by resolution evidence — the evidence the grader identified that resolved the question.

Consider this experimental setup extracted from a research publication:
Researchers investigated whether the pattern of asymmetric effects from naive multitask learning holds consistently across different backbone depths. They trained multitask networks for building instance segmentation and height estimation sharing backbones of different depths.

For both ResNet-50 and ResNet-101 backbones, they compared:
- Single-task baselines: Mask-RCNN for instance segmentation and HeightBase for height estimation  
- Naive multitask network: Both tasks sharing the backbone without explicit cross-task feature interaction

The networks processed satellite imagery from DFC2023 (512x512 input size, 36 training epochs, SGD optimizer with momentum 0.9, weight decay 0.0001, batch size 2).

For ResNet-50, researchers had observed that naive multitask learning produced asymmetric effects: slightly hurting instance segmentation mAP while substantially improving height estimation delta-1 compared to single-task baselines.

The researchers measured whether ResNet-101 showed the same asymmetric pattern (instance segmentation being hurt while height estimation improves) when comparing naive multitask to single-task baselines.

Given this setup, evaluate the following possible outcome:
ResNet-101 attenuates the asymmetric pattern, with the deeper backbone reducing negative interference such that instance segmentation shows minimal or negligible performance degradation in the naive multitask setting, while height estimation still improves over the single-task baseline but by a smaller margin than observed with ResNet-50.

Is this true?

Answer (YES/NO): NO